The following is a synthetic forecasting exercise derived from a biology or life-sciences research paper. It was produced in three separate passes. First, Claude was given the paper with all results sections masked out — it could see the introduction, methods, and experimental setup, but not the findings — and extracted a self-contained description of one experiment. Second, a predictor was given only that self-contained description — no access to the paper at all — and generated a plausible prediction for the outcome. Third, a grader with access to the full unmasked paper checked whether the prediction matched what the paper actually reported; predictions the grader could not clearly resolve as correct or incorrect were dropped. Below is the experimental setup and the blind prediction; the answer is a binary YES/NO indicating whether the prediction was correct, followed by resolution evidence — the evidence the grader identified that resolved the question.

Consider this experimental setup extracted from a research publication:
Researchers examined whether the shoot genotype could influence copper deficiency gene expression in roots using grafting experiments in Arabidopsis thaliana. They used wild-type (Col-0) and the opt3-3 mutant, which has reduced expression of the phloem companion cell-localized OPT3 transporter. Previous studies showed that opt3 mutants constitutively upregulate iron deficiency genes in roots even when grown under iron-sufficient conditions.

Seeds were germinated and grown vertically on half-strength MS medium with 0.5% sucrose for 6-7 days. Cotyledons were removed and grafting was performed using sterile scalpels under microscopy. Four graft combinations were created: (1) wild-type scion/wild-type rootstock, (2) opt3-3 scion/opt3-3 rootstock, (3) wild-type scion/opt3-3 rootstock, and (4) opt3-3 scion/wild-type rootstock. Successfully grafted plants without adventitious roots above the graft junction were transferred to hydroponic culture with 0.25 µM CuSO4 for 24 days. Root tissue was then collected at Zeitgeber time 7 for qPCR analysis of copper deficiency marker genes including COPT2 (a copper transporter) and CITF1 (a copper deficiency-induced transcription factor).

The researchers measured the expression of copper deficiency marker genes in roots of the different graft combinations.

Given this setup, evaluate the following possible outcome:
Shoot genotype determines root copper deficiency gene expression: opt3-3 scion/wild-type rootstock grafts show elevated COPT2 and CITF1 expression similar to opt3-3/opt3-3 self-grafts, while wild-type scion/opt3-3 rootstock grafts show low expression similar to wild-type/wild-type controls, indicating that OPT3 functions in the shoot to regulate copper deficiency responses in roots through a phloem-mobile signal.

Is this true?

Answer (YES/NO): YES